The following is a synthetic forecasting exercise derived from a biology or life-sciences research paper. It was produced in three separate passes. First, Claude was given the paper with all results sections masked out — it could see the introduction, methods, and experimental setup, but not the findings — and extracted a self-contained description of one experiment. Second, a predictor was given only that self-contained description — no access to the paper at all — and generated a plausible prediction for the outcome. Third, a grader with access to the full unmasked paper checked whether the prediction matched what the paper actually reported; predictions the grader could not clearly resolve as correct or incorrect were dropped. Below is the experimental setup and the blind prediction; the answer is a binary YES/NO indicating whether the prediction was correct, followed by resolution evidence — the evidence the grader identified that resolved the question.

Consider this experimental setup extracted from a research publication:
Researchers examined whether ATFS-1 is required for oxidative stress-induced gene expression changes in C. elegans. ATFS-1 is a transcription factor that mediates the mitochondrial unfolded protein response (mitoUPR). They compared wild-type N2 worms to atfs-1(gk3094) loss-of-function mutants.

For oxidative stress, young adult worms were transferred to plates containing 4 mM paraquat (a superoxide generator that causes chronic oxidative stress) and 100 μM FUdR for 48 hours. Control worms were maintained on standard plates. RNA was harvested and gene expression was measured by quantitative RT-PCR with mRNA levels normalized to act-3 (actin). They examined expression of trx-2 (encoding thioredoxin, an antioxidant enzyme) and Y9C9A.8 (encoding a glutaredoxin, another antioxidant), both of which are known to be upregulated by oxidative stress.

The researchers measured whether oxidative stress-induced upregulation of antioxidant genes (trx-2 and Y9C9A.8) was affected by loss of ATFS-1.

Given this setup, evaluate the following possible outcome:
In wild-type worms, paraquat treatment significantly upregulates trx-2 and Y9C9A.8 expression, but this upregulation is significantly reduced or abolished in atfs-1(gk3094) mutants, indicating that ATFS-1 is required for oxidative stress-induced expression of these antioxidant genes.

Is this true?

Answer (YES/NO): YES